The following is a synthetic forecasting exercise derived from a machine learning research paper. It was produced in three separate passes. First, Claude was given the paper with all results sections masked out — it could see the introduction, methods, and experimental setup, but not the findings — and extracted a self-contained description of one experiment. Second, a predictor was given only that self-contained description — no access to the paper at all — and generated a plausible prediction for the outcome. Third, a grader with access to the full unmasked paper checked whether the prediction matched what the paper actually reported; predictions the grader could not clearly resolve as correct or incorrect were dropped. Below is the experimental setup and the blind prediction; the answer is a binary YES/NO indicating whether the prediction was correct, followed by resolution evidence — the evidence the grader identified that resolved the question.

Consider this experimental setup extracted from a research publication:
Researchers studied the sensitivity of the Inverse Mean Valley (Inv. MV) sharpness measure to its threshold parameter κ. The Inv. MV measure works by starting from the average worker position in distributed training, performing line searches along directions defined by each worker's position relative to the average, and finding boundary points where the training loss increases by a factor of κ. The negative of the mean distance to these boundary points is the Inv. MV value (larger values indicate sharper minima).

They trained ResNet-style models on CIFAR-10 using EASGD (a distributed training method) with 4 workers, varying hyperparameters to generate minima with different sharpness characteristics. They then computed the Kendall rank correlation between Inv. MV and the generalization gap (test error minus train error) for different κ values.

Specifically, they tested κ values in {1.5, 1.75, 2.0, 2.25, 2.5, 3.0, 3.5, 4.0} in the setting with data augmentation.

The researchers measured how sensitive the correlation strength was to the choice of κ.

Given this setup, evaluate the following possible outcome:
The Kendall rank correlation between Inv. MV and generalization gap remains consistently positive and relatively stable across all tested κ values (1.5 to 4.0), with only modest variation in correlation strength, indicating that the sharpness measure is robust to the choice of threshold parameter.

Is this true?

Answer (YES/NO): YES